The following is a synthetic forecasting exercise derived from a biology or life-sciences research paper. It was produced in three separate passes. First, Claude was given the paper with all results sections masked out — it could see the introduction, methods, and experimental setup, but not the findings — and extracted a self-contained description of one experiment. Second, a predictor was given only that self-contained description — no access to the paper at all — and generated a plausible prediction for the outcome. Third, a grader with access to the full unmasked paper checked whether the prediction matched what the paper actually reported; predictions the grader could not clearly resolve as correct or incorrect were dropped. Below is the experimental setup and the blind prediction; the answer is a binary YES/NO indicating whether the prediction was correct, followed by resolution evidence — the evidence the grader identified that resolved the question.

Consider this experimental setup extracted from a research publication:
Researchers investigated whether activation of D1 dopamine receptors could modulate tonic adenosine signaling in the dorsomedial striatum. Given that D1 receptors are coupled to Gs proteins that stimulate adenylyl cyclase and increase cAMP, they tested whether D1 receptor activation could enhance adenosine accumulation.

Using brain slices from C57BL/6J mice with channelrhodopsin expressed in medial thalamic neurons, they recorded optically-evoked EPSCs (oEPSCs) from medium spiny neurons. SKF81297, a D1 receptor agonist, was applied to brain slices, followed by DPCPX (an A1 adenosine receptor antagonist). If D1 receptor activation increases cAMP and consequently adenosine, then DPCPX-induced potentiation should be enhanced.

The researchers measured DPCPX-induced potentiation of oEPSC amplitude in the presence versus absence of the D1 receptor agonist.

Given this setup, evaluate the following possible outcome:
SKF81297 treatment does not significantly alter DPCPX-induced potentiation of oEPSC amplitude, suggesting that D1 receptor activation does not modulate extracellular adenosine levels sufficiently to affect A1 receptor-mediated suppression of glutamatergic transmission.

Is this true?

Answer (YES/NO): NO